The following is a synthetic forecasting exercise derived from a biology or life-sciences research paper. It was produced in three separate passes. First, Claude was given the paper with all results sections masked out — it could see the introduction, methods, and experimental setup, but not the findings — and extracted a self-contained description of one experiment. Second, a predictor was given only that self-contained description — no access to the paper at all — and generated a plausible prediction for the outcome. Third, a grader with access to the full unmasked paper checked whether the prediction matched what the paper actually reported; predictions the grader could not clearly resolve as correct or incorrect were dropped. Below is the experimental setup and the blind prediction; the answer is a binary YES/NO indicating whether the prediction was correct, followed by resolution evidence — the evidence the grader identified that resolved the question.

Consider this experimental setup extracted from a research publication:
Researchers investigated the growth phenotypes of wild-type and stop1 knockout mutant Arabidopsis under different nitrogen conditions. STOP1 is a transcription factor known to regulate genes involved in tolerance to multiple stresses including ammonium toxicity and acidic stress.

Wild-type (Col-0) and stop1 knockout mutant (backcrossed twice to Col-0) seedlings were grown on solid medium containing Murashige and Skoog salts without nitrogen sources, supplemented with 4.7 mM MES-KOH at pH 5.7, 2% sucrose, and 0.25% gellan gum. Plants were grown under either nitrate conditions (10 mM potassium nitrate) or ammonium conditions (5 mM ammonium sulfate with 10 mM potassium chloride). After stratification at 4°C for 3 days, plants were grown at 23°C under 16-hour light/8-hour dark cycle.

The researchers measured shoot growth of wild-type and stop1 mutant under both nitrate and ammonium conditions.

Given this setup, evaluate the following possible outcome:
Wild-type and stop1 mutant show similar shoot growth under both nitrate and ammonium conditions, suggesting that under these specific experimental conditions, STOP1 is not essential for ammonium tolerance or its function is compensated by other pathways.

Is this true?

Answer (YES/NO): NO